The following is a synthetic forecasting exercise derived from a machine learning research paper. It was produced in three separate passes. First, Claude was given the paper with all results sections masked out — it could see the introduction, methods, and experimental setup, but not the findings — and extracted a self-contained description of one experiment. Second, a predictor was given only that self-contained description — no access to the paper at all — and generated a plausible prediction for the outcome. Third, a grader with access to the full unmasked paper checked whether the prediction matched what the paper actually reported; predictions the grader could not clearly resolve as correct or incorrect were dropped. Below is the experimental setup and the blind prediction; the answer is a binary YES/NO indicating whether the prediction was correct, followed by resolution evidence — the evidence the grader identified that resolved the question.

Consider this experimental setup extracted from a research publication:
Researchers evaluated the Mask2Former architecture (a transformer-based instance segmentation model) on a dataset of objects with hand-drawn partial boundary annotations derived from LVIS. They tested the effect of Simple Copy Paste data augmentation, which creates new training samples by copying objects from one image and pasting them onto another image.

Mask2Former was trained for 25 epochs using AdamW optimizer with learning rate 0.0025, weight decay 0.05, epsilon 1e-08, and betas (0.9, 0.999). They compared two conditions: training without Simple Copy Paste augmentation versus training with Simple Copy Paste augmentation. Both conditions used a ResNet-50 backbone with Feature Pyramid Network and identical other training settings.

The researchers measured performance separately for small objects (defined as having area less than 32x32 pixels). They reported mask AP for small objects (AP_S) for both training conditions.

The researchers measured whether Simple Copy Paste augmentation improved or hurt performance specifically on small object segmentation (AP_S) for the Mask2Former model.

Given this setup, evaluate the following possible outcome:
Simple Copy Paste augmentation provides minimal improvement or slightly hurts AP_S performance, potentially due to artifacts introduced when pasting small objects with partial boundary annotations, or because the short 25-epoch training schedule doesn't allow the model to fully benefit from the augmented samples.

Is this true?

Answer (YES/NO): YES